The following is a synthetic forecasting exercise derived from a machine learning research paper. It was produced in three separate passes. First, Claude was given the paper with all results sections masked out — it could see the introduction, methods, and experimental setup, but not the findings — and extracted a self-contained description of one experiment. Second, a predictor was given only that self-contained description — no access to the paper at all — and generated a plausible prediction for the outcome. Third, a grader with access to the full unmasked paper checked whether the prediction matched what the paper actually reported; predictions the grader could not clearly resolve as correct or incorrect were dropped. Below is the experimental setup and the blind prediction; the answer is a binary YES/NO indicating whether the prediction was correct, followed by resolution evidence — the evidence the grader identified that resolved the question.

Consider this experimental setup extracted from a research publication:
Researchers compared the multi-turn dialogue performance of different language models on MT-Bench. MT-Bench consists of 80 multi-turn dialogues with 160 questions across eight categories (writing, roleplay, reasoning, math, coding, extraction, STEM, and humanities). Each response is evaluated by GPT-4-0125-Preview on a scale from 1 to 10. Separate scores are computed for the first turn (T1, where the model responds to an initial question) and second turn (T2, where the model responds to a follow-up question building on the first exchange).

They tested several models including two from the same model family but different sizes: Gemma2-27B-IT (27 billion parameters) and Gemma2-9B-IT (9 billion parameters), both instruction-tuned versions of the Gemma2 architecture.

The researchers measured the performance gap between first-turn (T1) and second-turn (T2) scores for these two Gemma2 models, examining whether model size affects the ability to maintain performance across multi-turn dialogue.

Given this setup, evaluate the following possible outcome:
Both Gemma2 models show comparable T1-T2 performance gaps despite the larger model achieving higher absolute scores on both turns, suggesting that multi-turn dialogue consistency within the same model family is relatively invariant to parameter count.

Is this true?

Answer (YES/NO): NO